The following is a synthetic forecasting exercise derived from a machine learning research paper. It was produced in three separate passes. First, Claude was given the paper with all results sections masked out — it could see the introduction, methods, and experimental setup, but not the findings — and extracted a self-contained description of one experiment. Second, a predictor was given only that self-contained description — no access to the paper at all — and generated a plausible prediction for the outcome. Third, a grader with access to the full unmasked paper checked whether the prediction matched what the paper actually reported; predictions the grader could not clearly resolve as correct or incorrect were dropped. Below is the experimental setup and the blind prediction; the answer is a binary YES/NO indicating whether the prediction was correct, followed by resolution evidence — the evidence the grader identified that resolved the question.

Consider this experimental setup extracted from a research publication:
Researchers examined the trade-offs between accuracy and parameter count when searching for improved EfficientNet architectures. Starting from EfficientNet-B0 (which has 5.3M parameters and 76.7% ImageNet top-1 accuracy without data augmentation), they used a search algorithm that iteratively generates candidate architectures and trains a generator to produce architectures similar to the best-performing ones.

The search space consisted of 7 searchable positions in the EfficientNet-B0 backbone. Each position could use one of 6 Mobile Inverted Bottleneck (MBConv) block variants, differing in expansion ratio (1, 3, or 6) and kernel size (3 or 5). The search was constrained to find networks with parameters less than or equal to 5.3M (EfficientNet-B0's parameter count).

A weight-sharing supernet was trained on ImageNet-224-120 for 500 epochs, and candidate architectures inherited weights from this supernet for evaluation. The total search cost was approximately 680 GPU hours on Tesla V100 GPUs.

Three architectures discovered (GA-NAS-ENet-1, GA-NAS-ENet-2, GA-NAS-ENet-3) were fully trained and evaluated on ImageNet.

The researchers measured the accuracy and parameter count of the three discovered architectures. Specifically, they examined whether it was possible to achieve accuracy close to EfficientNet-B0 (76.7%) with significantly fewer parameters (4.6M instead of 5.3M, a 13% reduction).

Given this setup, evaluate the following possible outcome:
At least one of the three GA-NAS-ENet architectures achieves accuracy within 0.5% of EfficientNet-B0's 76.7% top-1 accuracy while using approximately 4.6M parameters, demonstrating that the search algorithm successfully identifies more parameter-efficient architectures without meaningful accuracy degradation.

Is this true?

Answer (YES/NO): YES